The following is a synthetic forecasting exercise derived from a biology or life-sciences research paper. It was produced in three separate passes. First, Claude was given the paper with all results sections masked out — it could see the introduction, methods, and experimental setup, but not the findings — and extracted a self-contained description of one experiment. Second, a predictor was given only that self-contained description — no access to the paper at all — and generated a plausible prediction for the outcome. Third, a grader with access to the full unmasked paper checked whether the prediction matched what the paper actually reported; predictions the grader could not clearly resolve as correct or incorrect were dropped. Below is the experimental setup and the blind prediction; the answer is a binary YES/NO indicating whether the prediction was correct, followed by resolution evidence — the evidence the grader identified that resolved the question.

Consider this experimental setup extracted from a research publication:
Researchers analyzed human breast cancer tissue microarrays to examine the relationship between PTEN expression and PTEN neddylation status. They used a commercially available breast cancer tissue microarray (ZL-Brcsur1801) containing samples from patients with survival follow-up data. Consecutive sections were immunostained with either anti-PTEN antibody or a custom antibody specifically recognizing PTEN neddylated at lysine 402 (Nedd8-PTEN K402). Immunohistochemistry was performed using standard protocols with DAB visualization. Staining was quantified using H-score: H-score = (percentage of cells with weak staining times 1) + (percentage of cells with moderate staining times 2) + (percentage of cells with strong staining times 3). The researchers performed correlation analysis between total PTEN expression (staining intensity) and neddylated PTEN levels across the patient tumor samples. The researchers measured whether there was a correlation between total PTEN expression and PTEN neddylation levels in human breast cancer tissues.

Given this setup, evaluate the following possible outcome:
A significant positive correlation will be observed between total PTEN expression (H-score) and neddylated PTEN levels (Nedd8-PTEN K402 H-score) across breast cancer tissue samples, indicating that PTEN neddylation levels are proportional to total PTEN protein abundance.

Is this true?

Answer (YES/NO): NO